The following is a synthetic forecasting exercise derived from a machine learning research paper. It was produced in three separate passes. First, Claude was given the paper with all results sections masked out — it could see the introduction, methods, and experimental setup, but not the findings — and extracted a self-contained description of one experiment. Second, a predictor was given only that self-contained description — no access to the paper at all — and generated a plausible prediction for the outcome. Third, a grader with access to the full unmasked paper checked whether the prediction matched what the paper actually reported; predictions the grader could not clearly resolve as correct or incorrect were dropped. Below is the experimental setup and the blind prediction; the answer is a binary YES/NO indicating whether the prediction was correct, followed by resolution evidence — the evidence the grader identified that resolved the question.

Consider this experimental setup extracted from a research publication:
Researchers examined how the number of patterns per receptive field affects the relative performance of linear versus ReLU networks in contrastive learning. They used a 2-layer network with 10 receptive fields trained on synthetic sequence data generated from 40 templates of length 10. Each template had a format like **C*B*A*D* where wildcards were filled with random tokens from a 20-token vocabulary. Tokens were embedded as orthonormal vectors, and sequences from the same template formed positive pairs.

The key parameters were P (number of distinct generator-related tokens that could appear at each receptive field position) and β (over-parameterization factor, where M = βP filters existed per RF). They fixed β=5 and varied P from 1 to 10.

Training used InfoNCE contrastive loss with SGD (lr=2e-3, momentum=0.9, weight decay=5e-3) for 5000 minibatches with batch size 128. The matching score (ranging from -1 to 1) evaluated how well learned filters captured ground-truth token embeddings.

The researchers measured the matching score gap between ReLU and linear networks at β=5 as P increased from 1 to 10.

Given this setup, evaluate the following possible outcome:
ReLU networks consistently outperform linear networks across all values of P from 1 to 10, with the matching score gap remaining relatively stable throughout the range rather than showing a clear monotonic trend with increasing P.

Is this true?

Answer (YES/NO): NO